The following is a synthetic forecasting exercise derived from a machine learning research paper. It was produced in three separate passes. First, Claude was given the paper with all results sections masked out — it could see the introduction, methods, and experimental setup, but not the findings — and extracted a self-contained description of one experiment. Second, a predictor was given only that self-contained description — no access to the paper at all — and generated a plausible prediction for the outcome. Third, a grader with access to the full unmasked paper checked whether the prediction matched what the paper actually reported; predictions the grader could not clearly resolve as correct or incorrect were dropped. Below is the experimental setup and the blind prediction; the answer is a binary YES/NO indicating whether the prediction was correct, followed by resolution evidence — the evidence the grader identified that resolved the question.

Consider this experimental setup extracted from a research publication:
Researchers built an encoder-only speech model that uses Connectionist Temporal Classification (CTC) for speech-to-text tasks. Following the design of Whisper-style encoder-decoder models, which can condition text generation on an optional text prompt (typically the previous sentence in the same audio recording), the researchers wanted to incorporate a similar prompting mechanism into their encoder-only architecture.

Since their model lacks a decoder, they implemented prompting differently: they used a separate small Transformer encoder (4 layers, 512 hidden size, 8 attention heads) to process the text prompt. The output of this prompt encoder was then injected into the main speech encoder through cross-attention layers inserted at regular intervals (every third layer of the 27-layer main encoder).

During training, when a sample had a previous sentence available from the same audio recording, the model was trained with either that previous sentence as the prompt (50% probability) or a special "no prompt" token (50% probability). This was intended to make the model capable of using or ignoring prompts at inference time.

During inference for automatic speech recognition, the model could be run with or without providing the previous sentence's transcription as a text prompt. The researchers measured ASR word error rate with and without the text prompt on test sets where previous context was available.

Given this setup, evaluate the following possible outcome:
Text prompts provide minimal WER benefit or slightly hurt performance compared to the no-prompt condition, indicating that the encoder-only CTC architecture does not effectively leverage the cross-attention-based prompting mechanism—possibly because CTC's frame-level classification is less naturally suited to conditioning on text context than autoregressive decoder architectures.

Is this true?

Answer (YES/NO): NO